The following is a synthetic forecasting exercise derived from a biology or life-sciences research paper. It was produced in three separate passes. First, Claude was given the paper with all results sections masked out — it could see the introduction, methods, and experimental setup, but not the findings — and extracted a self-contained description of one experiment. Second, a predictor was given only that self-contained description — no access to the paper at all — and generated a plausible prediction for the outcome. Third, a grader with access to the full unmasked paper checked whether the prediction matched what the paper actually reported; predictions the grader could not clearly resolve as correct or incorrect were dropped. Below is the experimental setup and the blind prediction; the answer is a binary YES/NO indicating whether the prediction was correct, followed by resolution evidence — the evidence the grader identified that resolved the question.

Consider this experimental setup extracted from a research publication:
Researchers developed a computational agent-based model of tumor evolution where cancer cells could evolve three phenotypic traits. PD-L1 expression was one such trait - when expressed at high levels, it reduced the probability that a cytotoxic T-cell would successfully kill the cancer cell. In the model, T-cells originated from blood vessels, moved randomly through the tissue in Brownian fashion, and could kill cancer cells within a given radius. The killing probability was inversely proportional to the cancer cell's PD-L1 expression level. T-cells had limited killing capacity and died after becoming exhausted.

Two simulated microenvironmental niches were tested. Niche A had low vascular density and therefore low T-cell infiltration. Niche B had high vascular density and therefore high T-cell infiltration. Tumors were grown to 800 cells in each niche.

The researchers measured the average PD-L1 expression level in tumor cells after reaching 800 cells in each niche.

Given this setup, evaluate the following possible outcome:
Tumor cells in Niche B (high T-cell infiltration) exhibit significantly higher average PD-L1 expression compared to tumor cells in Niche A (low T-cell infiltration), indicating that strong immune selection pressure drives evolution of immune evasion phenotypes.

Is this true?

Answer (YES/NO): NO